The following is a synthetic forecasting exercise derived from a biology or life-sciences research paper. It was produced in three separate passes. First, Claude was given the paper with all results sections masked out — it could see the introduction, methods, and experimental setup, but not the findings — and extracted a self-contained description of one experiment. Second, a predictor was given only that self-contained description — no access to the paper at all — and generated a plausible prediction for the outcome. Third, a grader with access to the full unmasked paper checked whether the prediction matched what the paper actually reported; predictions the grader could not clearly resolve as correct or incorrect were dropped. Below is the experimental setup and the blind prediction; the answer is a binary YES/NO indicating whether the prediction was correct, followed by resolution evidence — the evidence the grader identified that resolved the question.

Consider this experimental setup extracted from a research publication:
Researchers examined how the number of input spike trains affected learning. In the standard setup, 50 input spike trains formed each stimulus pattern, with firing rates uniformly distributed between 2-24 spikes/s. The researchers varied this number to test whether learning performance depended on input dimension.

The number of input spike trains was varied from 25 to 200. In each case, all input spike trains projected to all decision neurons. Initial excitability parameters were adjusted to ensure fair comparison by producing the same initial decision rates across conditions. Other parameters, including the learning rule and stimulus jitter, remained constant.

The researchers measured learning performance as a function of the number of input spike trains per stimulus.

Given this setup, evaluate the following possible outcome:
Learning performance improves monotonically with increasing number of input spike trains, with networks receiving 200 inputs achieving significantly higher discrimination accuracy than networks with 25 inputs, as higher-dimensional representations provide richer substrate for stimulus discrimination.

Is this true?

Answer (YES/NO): NO